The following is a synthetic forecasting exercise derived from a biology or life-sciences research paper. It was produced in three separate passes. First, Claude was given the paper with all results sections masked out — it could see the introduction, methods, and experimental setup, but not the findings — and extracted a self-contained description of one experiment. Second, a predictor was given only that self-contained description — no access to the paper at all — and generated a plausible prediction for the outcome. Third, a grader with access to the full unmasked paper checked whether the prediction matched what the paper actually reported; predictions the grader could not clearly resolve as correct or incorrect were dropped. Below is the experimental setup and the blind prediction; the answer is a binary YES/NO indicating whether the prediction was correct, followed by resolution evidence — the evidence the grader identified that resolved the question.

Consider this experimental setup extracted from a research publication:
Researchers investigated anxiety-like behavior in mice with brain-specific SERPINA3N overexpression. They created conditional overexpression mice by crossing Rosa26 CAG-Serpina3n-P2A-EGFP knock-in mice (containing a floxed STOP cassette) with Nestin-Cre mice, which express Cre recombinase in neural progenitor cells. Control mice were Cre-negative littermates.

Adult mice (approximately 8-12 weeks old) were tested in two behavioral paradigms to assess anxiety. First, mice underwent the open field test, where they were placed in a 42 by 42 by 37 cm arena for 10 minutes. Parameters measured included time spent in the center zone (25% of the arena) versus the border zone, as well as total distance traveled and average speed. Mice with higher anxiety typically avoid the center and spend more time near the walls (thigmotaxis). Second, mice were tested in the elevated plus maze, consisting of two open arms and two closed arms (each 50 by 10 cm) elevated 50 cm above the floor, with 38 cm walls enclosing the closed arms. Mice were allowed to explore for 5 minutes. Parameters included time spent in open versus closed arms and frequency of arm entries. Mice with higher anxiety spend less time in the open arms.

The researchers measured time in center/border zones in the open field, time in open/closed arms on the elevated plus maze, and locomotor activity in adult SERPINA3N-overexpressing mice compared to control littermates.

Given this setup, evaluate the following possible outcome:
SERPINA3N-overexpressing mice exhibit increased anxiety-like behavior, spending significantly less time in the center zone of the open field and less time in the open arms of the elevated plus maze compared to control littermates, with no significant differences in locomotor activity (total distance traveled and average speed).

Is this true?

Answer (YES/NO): NO